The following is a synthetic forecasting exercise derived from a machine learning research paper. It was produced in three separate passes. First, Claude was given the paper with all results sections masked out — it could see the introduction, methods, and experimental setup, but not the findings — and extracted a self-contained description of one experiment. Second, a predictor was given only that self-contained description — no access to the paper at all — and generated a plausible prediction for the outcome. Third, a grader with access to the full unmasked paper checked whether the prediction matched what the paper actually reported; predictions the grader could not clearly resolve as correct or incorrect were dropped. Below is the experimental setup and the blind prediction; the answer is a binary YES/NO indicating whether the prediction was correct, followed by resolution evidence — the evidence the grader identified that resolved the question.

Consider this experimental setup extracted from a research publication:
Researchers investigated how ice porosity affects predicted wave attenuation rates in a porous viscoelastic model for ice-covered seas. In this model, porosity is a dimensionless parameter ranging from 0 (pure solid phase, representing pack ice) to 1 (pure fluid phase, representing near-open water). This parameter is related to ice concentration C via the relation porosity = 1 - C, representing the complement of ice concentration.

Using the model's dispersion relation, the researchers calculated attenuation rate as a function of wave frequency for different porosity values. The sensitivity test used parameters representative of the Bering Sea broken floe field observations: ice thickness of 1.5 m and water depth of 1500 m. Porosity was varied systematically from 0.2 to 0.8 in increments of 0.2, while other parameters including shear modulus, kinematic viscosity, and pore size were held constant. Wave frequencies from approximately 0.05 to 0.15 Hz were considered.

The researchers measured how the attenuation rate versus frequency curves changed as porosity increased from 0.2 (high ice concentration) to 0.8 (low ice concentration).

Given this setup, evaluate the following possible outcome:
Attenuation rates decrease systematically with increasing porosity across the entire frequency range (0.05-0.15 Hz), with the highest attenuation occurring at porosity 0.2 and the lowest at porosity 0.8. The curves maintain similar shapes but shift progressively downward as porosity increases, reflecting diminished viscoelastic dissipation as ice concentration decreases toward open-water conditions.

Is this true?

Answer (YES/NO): NO